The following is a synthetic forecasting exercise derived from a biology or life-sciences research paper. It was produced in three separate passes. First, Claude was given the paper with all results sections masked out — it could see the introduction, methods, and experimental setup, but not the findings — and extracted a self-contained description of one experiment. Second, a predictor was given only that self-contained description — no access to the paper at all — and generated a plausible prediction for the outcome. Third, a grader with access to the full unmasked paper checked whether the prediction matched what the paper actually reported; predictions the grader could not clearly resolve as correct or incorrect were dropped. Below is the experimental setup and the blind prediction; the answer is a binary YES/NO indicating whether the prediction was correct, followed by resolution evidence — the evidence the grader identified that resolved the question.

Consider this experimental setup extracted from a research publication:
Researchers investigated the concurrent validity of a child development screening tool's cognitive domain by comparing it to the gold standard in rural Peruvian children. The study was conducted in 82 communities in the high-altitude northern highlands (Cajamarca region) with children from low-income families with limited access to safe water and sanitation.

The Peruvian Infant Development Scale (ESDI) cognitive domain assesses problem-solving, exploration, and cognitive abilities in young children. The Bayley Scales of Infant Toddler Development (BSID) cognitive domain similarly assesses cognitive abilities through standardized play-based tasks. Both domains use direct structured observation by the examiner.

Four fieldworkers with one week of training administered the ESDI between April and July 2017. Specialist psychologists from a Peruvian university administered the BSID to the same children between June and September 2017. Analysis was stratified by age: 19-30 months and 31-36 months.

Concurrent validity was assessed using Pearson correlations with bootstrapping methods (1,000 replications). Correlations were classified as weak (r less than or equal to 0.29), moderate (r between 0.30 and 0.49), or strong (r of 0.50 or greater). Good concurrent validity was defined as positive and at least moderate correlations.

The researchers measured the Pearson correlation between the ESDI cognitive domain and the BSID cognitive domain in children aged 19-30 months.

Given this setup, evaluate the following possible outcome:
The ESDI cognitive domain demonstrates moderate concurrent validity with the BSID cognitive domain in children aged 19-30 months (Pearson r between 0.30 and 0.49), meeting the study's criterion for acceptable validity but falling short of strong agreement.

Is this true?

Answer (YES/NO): NO